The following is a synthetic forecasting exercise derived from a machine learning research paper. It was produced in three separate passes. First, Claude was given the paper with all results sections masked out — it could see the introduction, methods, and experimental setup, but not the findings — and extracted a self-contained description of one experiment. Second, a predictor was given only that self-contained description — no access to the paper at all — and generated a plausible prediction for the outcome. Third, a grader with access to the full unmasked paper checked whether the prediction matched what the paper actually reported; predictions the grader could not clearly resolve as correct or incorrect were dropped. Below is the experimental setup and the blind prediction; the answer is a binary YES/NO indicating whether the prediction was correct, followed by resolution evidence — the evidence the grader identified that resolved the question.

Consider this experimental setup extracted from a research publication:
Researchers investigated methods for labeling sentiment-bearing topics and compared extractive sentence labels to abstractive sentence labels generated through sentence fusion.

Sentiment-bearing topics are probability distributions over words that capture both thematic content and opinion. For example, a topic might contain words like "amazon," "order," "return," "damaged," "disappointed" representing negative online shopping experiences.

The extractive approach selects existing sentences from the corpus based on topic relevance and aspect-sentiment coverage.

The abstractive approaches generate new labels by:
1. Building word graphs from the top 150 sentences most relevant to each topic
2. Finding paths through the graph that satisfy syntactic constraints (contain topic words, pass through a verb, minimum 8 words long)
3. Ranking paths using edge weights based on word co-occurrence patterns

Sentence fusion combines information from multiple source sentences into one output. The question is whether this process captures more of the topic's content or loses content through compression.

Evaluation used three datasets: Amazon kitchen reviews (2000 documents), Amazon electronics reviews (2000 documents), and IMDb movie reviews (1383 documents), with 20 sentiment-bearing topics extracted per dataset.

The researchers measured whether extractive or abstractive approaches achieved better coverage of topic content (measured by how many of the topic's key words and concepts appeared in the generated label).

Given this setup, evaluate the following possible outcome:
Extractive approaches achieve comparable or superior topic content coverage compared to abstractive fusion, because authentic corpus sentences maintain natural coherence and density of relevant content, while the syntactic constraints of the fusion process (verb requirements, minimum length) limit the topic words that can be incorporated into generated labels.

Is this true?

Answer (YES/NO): NO